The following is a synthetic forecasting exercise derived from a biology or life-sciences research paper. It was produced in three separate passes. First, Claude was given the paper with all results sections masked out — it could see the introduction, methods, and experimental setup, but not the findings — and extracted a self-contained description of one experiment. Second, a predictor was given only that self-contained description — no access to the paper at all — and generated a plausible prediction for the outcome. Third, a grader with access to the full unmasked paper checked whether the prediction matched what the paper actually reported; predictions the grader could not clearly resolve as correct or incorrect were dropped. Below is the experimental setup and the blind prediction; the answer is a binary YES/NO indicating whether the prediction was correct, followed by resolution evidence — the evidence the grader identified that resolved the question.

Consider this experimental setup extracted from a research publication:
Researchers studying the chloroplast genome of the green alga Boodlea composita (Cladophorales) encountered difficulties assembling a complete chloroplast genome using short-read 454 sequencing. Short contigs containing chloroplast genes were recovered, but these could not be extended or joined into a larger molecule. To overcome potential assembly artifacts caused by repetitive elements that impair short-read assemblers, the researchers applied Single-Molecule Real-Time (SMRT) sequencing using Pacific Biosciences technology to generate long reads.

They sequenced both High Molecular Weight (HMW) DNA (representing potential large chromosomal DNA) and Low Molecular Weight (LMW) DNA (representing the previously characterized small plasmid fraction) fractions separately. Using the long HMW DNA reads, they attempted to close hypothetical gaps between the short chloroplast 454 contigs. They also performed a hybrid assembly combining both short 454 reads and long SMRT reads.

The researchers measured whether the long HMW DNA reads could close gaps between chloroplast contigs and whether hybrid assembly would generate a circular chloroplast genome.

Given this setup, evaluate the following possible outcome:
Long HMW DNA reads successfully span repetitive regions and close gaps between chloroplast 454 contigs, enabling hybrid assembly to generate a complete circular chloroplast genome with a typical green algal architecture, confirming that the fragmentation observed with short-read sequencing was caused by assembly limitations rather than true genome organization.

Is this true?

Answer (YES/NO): NO